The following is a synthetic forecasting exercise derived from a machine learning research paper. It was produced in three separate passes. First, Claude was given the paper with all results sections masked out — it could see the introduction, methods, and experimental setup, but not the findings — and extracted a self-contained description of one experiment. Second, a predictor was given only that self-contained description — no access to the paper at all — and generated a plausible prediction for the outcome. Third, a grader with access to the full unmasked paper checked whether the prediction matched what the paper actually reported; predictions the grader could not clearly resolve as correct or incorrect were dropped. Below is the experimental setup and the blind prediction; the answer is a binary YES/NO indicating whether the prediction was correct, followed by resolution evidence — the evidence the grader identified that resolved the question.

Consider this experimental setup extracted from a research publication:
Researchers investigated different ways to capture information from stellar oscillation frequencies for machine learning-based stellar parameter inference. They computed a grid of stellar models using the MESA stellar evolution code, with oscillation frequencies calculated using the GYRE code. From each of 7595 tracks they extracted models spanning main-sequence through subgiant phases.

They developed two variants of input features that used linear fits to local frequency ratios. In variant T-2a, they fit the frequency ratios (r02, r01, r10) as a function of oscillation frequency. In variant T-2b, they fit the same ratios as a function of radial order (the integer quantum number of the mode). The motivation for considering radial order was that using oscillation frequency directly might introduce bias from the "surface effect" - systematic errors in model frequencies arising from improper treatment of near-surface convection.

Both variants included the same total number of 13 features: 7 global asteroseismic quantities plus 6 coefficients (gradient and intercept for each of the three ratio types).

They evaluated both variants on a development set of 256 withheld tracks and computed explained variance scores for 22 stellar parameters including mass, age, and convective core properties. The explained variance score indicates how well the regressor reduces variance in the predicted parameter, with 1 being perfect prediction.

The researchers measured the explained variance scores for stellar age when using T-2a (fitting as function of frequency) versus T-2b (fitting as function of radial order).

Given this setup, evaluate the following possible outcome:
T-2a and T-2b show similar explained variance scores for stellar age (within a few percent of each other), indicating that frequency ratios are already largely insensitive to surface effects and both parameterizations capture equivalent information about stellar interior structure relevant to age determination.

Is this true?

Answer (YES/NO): YES